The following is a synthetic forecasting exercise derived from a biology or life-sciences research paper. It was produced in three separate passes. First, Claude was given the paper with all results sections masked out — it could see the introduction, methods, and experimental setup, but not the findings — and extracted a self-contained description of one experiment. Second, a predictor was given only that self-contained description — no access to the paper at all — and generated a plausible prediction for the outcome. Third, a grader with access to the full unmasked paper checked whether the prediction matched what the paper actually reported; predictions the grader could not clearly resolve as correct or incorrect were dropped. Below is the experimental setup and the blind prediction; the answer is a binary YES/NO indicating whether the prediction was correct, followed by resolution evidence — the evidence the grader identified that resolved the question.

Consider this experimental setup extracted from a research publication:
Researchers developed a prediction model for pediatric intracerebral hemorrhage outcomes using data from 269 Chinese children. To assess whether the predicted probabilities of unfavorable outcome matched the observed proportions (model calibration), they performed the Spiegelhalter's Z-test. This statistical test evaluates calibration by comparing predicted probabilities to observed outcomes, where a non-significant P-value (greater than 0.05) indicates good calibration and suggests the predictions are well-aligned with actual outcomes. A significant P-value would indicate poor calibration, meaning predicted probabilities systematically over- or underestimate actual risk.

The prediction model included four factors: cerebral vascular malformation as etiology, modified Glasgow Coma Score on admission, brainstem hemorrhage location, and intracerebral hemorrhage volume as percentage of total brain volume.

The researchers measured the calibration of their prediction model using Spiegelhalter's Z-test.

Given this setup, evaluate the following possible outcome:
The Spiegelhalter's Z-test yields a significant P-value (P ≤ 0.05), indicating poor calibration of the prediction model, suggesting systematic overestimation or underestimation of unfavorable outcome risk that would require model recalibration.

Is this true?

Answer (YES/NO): NO